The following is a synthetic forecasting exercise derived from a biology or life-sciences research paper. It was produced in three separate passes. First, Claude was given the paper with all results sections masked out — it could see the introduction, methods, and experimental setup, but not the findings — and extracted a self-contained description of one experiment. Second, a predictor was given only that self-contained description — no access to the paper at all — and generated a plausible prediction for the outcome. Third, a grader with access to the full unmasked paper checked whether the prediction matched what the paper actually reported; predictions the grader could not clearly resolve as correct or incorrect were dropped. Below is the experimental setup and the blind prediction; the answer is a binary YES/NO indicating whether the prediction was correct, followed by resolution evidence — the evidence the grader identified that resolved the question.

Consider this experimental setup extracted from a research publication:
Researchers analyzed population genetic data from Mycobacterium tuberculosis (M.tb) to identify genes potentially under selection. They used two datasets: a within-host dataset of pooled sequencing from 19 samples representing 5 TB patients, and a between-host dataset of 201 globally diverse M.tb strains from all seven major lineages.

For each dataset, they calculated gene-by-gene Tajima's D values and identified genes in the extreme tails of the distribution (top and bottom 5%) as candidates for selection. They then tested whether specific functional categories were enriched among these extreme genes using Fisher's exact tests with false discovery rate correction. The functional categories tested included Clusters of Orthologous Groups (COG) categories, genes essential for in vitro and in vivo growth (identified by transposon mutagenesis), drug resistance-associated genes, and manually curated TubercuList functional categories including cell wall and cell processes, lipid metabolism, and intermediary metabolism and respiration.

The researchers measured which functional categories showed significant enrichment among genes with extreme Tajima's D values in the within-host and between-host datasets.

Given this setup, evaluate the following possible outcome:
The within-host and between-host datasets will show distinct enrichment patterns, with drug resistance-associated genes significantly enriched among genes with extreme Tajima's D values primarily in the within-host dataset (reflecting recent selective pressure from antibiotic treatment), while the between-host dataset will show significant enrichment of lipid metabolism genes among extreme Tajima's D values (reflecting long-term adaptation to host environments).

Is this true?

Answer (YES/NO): NO